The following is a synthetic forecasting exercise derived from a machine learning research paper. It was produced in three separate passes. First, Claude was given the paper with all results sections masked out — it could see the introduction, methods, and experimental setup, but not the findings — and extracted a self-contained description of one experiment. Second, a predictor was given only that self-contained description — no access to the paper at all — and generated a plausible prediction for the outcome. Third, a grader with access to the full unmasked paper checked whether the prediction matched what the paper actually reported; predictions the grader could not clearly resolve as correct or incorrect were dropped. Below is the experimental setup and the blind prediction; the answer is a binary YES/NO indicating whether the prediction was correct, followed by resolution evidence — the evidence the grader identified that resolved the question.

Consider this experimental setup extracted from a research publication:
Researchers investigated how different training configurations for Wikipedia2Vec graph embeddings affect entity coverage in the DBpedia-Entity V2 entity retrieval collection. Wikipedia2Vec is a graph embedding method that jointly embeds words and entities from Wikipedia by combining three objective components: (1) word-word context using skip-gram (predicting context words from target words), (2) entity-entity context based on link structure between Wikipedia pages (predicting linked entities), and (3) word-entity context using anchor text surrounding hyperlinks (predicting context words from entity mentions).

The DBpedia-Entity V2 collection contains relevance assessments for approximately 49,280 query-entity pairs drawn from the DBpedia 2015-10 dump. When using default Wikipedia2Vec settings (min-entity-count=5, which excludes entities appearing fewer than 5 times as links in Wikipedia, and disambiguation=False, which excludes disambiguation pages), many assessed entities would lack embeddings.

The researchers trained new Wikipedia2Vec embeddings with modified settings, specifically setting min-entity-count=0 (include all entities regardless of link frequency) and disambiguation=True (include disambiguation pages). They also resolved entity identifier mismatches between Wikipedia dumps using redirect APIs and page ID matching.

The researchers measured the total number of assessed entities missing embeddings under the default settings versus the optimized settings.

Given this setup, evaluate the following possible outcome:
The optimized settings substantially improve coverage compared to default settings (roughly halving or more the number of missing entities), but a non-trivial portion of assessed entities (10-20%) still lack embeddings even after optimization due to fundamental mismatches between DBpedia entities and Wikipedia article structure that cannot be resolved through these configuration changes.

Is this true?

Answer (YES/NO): NO